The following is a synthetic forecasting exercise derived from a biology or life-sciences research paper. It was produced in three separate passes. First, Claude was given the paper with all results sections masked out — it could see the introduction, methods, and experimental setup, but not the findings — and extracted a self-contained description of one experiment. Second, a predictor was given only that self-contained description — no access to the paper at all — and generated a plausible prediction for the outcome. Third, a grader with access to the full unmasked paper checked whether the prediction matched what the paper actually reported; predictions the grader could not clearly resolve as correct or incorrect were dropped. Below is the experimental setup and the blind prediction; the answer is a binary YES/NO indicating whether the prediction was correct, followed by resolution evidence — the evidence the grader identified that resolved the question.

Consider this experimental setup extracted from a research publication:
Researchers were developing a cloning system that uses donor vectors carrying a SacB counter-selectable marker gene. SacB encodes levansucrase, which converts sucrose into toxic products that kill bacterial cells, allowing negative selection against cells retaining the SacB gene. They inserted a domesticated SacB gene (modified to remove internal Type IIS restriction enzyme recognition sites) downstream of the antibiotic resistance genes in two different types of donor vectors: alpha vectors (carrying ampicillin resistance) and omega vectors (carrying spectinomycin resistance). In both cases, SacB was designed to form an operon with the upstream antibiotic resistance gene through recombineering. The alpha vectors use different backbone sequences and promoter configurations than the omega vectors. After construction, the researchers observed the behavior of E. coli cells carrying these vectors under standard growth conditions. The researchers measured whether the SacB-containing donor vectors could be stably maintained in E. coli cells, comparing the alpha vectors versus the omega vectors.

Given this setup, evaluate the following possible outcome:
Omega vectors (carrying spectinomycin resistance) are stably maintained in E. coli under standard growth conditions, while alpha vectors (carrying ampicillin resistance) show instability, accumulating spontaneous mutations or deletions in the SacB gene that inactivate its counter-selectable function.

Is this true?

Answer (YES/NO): NO